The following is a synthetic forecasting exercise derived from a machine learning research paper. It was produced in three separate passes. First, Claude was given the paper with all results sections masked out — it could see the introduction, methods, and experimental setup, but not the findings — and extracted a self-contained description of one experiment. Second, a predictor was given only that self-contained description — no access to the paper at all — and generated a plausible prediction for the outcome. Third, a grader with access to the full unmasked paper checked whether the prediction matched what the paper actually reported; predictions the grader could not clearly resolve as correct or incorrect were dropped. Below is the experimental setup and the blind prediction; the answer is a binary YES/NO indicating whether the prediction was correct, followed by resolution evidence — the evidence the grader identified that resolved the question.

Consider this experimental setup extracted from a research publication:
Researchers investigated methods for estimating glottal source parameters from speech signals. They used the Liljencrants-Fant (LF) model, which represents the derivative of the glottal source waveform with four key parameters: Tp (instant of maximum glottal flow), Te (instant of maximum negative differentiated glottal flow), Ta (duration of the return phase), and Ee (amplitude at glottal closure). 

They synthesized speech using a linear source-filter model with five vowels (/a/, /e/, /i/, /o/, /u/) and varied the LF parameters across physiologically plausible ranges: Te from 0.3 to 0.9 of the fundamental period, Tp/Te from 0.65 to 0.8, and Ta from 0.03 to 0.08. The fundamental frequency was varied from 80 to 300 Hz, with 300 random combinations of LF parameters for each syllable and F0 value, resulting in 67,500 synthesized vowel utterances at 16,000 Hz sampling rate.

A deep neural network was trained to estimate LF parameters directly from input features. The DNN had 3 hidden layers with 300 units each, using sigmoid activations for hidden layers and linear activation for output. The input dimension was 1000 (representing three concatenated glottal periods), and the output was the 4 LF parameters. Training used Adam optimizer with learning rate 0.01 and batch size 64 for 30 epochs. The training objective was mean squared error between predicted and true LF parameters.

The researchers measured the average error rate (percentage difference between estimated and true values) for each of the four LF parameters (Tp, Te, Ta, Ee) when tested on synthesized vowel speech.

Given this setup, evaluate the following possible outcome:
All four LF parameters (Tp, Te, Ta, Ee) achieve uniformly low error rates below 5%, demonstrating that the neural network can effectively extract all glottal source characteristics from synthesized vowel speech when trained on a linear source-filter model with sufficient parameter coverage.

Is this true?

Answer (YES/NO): NO